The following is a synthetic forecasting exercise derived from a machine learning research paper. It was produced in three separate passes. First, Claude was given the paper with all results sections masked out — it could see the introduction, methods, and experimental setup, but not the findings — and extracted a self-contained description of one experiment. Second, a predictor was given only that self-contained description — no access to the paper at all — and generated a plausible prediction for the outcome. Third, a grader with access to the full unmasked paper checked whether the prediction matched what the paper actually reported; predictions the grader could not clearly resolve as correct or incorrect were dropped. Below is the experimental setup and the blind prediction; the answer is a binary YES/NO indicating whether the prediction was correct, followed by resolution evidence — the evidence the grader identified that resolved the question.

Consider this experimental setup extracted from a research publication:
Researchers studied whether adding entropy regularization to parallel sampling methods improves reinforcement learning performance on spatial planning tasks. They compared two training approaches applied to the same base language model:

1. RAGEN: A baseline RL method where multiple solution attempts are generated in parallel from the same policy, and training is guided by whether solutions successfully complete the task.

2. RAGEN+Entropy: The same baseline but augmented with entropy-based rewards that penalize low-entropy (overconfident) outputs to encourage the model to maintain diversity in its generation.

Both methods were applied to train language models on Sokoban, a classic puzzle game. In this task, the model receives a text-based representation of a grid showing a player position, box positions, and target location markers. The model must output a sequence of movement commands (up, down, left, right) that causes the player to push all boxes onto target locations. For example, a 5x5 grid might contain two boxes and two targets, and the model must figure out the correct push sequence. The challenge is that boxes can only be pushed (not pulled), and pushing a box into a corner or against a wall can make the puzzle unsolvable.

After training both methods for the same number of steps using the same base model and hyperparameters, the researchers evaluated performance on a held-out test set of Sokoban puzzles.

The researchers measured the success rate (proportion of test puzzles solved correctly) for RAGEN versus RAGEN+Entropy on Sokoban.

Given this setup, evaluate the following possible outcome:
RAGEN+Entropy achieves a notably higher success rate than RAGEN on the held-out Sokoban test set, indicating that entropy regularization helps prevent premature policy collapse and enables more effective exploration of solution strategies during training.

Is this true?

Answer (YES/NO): NO